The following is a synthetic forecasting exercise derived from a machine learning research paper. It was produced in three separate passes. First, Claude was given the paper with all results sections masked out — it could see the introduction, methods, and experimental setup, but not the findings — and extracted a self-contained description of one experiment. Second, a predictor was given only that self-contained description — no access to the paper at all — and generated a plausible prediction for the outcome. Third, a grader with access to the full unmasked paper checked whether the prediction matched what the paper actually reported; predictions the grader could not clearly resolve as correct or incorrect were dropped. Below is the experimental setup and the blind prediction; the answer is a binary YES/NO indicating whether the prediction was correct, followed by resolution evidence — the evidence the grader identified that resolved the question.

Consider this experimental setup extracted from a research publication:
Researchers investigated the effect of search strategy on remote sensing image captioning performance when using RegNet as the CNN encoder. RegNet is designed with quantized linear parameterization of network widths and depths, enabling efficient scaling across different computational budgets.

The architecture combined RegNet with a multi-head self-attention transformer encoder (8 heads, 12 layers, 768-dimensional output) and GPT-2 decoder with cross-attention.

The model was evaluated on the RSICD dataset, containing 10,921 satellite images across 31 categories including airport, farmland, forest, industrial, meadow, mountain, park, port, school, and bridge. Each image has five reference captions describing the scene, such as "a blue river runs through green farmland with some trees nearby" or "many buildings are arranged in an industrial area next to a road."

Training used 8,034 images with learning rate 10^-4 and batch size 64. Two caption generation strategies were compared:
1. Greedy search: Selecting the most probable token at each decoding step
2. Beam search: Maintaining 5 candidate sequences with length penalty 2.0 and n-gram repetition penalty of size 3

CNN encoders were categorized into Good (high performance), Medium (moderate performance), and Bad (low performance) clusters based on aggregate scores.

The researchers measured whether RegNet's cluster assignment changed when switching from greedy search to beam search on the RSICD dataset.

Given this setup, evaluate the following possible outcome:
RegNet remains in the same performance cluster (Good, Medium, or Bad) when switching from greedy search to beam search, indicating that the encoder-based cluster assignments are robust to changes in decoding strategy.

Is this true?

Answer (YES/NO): NO